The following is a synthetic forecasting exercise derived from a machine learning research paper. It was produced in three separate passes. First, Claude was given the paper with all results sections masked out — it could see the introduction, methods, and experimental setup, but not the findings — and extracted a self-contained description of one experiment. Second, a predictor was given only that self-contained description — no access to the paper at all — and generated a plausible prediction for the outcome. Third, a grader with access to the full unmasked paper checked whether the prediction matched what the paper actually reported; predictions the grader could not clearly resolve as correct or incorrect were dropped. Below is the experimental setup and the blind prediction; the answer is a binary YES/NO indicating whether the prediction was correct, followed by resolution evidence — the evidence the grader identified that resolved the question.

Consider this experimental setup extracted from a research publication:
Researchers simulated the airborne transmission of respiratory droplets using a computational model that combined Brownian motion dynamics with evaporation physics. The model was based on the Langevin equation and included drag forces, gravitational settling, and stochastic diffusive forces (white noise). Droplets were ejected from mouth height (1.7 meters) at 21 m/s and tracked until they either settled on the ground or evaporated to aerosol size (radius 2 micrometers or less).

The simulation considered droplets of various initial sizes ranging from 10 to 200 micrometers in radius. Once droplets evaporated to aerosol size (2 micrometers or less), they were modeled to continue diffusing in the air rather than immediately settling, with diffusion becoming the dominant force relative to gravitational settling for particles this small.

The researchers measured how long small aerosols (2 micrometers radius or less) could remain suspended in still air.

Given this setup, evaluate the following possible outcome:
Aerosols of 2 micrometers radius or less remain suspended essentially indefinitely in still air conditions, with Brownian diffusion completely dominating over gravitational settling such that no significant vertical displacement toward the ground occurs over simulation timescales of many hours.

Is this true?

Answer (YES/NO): NO